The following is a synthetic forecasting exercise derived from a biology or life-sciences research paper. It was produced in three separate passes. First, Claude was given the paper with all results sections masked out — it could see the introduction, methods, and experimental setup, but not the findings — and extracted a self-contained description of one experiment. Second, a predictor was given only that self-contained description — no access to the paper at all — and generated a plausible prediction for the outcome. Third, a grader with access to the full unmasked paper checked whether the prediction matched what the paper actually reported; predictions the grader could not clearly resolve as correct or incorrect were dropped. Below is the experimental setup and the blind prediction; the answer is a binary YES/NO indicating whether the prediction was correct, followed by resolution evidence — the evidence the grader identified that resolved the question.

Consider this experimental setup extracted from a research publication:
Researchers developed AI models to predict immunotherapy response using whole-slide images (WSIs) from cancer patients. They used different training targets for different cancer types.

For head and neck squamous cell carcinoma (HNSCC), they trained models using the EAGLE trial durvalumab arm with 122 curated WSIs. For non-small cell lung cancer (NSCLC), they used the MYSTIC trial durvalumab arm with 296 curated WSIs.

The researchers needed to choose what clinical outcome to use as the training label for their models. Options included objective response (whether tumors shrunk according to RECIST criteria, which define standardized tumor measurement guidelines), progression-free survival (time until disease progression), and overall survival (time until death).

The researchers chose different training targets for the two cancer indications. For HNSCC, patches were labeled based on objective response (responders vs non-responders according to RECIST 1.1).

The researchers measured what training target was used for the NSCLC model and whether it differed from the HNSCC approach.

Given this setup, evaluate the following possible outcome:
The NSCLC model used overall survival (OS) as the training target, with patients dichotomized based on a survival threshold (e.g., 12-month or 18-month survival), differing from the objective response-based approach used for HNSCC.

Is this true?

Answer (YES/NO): YES